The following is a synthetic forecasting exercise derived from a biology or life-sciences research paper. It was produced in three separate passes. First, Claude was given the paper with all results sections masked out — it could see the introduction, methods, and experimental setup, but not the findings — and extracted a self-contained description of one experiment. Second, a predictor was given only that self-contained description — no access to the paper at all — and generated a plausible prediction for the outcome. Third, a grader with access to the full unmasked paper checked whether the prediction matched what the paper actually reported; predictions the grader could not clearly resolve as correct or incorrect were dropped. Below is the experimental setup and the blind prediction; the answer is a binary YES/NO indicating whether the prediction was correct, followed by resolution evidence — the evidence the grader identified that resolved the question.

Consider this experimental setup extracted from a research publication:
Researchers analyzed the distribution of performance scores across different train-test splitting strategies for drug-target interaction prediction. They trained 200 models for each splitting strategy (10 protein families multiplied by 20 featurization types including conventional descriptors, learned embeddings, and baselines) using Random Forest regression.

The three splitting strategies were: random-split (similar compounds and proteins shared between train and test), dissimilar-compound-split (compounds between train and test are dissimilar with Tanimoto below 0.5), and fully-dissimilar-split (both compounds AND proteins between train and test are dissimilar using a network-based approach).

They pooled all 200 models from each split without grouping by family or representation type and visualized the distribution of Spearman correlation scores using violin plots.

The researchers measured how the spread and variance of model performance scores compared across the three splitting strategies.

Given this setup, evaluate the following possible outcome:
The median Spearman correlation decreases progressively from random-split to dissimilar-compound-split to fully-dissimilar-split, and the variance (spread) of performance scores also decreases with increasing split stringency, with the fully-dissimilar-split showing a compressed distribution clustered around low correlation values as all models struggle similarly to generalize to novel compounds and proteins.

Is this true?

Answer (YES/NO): NO